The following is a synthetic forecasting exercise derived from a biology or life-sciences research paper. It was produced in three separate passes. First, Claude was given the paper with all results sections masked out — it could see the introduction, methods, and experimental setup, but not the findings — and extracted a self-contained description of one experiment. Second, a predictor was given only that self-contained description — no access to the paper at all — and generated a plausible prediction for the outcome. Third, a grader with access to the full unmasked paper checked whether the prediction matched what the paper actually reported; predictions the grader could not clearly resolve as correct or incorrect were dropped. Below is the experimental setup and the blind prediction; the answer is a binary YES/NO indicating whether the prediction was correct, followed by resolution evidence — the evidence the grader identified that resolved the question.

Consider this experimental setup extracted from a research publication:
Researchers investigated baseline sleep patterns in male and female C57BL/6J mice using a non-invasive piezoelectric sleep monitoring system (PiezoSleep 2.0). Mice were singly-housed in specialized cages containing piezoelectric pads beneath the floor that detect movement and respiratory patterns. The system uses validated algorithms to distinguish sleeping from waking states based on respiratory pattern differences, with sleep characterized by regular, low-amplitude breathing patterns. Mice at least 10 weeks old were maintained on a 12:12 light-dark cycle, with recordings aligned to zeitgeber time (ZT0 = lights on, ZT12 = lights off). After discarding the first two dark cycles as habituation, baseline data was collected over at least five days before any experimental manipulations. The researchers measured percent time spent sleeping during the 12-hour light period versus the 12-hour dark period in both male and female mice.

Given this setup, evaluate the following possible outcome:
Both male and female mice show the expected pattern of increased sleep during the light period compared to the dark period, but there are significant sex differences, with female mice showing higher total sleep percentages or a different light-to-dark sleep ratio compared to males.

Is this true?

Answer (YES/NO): NO